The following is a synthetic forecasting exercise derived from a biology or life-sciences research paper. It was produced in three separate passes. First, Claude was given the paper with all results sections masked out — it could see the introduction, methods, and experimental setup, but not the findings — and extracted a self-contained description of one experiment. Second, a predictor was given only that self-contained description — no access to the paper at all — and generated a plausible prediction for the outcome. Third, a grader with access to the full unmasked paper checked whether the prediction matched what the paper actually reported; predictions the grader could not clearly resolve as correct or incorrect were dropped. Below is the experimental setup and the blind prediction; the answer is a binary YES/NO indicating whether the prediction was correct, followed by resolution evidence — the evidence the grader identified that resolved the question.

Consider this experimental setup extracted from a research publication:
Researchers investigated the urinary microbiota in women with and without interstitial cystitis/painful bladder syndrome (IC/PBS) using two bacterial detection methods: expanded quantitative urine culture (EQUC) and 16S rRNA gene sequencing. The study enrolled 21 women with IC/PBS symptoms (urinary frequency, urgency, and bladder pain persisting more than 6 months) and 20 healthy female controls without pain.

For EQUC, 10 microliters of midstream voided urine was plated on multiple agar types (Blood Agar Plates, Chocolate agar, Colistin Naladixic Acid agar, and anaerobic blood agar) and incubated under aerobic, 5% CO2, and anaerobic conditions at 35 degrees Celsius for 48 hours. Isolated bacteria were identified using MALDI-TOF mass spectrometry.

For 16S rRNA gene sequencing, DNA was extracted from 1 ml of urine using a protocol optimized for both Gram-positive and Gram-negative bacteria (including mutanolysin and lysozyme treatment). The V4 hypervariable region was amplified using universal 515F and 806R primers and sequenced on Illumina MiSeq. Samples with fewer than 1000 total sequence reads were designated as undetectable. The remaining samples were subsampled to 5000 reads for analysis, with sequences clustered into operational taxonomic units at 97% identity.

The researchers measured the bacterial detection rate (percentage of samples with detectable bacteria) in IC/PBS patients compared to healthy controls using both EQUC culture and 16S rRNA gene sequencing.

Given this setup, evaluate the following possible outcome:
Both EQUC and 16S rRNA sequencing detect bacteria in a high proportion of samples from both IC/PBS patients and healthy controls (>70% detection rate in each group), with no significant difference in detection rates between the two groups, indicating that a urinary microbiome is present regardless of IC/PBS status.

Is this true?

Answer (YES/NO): YES